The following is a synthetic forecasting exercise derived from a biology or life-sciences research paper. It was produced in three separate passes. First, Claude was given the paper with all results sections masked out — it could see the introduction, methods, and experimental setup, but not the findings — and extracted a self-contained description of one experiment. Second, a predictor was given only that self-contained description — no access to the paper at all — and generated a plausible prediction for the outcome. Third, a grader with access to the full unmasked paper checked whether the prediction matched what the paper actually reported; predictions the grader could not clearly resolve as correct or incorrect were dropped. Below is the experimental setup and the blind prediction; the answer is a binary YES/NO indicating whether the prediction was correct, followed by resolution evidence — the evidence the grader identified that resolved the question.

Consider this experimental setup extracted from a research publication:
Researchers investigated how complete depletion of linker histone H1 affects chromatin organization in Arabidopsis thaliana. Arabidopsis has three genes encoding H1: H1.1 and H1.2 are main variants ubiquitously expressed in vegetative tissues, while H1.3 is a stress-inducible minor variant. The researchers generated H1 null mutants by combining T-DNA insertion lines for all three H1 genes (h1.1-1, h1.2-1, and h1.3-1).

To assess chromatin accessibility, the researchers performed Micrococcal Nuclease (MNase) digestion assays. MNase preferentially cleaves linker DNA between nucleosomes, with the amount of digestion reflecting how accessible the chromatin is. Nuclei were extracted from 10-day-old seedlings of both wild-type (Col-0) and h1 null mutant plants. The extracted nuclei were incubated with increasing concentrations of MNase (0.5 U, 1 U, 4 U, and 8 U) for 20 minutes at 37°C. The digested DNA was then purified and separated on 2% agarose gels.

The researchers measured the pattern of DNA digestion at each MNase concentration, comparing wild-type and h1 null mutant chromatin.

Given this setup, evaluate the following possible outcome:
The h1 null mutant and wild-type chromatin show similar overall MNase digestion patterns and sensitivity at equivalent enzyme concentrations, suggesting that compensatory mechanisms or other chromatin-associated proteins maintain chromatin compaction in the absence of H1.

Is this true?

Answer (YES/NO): NO